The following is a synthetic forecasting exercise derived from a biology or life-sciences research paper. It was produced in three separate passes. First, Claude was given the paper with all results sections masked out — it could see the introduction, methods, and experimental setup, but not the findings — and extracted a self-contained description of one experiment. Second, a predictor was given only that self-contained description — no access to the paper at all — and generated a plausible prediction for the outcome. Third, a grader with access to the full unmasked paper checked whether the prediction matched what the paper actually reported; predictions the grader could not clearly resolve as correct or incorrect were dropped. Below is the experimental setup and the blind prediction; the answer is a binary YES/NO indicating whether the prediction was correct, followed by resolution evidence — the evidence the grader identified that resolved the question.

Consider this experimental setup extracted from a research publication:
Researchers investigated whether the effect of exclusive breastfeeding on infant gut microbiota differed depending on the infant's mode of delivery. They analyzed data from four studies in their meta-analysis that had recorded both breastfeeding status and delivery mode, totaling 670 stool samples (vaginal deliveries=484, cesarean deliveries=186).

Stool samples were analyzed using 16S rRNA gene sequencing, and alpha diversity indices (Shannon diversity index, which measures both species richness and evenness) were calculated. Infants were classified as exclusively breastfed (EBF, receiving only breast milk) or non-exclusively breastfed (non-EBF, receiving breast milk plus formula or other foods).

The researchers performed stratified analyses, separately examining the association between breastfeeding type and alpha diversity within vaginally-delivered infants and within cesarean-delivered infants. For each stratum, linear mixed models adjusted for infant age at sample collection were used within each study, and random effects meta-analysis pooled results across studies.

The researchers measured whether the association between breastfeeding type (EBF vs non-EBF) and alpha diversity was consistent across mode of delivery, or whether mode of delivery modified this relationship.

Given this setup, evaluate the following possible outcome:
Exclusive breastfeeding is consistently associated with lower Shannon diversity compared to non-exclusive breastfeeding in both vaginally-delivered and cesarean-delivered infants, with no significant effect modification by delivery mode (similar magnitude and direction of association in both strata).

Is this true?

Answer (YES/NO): YES